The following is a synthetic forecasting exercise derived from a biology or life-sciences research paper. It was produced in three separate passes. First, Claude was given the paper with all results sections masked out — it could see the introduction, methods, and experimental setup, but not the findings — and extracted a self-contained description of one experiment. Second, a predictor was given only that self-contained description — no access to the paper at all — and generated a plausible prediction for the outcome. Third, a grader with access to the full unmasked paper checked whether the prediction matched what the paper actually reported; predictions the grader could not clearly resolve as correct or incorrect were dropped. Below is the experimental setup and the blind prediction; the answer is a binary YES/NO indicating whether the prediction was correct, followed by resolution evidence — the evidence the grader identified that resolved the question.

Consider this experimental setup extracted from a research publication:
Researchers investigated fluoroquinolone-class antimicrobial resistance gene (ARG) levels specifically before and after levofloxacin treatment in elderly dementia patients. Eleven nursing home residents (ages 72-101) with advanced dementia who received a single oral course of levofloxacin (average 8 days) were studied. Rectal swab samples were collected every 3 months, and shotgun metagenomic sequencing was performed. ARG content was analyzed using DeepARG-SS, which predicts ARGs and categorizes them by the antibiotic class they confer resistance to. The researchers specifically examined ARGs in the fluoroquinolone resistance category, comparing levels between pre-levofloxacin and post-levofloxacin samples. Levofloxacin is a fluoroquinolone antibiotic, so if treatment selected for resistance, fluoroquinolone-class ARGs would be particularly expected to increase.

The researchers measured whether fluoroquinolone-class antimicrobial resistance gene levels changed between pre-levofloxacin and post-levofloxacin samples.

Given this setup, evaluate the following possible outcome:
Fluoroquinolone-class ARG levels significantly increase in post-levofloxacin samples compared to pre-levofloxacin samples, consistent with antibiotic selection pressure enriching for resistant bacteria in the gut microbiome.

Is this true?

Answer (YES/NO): NO